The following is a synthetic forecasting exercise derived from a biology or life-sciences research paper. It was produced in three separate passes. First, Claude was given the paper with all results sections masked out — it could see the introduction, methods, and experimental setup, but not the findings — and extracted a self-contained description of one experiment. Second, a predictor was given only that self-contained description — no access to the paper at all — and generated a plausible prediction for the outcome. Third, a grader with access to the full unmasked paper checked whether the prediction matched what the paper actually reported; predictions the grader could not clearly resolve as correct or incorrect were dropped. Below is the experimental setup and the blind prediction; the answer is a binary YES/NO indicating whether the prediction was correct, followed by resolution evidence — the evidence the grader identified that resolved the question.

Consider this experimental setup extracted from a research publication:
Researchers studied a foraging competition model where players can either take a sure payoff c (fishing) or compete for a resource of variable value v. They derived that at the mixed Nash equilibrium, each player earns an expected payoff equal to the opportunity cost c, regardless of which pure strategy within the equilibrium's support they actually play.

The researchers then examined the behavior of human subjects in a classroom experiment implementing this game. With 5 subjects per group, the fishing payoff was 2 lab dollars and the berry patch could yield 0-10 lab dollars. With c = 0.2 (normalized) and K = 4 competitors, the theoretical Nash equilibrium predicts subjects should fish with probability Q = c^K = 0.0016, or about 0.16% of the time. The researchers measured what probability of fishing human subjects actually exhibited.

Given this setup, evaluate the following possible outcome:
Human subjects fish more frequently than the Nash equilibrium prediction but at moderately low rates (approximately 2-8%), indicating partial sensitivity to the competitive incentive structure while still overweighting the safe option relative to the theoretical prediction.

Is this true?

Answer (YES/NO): NO